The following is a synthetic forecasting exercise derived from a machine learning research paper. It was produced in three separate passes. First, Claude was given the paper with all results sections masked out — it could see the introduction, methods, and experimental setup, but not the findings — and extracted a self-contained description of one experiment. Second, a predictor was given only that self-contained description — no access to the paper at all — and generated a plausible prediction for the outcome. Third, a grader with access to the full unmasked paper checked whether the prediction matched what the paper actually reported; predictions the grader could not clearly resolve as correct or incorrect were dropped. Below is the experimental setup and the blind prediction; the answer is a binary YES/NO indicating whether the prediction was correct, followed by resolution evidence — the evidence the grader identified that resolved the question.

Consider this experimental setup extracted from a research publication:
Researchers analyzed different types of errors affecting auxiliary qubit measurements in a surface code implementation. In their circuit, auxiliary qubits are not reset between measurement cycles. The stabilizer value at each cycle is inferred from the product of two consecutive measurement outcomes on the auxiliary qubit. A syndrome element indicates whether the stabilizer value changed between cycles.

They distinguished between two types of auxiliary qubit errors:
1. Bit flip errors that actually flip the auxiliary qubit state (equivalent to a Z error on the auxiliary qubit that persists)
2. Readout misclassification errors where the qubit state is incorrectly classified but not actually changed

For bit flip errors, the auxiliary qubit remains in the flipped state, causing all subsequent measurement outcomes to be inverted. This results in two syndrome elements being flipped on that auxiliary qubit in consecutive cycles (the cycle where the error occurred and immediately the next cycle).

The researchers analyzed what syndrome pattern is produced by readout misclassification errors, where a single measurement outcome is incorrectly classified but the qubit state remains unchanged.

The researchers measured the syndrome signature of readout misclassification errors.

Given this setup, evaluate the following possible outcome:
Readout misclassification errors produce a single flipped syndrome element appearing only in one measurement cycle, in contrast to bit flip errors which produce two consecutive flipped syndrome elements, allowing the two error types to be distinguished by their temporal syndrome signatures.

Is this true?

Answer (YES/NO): NO